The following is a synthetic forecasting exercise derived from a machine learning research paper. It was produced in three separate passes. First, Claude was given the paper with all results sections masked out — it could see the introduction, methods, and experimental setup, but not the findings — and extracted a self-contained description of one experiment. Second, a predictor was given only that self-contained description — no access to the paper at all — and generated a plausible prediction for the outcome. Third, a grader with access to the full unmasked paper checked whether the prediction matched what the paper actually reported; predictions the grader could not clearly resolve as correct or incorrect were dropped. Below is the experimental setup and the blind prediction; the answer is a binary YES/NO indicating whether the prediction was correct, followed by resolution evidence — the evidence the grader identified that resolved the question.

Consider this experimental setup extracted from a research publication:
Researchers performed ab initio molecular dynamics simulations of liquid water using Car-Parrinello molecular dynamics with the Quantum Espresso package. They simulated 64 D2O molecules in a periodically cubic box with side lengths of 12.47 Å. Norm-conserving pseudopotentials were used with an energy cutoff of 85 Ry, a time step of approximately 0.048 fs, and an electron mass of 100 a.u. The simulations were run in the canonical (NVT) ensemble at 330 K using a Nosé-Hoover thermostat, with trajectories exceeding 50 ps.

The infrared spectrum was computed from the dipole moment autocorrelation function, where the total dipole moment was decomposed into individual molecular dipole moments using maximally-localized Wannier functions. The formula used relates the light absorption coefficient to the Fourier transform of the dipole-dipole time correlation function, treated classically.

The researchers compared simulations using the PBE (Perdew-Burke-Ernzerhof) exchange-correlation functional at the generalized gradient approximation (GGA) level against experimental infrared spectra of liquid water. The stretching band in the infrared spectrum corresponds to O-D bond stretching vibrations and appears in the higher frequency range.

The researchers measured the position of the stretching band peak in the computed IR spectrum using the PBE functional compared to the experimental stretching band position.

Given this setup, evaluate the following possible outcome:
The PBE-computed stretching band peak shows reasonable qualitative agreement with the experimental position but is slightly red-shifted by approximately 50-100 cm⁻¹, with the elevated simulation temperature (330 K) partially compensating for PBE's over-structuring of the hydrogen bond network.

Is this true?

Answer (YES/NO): NO